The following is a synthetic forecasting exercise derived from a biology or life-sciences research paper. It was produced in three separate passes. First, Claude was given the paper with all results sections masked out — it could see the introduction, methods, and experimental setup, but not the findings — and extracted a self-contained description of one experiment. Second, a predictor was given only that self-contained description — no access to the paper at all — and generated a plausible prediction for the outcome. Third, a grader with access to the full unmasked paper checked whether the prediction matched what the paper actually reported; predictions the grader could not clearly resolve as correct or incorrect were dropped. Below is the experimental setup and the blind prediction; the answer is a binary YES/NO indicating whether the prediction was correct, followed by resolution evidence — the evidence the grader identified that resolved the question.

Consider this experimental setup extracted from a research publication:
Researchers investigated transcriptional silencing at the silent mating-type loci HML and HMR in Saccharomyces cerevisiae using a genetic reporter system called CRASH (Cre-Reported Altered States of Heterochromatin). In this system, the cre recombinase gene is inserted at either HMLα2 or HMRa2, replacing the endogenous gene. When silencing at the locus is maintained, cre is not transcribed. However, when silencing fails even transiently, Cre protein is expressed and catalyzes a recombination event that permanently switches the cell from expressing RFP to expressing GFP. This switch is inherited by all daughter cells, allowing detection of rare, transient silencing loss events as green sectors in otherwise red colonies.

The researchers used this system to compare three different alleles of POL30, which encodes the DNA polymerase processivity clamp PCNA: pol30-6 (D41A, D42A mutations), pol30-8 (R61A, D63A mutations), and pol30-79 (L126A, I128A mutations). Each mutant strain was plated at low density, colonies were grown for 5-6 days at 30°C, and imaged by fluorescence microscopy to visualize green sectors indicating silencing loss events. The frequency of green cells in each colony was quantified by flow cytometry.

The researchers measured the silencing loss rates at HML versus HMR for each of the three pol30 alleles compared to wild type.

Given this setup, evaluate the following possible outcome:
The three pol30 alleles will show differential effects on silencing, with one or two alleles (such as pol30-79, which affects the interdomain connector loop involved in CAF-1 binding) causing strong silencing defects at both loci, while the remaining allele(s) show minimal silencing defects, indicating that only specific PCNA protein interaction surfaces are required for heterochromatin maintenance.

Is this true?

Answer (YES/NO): NO